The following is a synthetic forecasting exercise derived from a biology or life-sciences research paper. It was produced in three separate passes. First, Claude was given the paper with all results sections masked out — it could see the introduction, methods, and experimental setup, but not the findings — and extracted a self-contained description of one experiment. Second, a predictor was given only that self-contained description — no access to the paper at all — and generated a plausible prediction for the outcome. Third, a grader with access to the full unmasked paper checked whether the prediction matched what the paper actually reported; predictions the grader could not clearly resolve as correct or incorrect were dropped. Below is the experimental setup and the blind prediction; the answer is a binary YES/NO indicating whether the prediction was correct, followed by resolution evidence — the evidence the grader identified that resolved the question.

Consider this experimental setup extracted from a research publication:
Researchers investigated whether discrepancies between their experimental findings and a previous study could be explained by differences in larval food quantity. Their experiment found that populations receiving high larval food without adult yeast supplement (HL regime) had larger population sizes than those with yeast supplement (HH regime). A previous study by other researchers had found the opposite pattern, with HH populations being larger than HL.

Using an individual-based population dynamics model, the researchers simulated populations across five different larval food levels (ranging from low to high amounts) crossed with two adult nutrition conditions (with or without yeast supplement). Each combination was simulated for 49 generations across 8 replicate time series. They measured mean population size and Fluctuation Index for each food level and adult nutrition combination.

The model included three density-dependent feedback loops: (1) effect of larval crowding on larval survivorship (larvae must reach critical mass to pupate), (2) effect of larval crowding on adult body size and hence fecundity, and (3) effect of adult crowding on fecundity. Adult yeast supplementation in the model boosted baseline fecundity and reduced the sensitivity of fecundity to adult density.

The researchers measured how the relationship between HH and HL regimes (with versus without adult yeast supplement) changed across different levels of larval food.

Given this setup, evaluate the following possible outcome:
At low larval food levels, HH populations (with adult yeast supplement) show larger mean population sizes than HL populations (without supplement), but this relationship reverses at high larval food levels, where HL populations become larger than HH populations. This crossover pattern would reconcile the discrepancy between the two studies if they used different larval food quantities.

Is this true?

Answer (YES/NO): NO